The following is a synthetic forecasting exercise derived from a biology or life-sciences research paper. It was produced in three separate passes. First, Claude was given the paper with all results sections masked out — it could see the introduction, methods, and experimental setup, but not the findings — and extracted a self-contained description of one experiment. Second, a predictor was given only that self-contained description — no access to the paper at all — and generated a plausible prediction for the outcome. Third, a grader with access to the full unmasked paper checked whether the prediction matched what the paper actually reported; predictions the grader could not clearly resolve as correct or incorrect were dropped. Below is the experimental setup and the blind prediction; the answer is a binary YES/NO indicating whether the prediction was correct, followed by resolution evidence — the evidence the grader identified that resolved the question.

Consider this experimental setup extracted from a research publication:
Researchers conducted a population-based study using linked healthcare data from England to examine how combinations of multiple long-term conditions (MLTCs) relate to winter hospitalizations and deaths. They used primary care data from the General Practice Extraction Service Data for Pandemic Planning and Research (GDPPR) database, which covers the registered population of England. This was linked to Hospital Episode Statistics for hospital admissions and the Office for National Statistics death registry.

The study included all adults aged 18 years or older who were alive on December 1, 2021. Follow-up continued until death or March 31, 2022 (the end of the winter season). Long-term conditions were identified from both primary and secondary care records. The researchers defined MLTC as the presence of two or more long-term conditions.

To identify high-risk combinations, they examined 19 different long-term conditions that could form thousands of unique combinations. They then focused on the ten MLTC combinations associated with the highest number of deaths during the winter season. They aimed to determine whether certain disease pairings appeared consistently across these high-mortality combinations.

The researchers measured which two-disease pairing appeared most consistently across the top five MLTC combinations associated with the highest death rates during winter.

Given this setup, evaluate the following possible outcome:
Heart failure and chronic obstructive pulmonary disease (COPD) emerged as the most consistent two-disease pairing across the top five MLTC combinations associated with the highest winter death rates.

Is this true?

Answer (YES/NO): NO